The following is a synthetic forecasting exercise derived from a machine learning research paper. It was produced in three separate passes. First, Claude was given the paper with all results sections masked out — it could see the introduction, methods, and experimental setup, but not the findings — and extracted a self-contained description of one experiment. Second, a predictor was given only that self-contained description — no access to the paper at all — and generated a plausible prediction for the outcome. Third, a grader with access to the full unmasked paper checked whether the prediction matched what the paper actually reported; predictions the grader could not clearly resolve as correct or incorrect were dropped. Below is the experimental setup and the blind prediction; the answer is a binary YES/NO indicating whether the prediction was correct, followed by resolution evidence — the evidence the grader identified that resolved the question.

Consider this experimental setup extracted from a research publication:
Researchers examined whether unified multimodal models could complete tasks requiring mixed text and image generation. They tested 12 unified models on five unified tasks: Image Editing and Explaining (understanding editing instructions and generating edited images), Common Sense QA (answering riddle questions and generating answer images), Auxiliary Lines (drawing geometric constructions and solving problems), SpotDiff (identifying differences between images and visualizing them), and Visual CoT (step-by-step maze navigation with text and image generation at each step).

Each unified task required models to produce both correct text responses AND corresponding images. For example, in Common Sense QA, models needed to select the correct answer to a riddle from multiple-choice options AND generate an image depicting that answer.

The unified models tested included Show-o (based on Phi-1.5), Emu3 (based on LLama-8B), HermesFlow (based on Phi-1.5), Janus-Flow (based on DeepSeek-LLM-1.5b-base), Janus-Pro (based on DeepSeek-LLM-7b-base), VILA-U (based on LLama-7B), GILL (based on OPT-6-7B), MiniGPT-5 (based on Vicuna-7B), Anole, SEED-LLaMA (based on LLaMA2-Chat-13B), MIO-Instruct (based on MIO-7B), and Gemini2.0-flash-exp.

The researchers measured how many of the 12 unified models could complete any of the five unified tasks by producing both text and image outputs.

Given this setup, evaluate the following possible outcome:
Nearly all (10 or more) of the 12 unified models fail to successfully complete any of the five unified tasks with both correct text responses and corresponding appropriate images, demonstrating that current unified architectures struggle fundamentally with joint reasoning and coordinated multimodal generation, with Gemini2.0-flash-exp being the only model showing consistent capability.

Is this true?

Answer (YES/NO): NO